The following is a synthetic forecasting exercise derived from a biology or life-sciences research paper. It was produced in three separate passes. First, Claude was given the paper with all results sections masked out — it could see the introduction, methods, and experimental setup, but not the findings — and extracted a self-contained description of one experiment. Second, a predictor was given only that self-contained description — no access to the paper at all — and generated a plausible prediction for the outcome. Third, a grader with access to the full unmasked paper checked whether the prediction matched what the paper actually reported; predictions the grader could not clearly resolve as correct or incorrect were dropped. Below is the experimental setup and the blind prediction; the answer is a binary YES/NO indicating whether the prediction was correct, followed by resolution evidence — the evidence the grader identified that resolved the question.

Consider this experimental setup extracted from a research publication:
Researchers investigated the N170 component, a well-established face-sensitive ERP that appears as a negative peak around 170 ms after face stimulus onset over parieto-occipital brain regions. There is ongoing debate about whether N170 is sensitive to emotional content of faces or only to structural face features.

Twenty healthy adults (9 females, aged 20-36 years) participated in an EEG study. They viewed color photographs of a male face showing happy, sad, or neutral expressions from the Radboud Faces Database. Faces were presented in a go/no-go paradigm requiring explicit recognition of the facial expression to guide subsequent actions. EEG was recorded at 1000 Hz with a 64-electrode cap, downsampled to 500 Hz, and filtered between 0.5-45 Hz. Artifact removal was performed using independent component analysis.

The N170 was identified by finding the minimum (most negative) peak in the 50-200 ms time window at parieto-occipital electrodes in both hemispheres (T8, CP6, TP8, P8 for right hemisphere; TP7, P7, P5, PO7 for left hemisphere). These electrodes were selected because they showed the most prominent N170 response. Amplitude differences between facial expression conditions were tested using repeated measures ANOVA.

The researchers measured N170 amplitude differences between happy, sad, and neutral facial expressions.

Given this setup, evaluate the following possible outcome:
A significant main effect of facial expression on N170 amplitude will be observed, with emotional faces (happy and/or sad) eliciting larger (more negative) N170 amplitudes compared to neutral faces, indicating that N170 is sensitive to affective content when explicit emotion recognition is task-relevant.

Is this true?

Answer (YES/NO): YES